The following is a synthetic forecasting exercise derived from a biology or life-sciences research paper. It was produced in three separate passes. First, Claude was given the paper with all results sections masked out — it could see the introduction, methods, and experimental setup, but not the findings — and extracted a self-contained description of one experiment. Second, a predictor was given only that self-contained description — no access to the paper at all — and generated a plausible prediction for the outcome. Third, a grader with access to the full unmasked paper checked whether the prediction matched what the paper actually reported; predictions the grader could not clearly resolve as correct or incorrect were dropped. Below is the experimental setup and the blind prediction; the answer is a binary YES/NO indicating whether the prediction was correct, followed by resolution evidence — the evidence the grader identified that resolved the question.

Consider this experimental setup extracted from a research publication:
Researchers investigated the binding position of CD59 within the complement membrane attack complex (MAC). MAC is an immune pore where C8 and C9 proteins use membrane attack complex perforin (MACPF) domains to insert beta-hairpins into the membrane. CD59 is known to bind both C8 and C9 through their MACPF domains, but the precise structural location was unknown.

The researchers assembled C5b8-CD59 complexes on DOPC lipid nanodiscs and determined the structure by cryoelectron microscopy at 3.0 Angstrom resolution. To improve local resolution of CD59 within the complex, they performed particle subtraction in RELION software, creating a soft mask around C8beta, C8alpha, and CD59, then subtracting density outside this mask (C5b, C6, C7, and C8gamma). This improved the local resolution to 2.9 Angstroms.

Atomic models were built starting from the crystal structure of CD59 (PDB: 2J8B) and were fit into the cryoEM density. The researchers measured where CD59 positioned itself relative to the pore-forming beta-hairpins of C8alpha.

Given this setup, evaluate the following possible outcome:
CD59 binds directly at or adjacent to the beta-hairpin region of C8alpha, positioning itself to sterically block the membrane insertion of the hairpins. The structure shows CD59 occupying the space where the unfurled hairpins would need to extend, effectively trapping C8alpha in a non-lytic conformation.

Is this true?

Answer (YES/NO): YES